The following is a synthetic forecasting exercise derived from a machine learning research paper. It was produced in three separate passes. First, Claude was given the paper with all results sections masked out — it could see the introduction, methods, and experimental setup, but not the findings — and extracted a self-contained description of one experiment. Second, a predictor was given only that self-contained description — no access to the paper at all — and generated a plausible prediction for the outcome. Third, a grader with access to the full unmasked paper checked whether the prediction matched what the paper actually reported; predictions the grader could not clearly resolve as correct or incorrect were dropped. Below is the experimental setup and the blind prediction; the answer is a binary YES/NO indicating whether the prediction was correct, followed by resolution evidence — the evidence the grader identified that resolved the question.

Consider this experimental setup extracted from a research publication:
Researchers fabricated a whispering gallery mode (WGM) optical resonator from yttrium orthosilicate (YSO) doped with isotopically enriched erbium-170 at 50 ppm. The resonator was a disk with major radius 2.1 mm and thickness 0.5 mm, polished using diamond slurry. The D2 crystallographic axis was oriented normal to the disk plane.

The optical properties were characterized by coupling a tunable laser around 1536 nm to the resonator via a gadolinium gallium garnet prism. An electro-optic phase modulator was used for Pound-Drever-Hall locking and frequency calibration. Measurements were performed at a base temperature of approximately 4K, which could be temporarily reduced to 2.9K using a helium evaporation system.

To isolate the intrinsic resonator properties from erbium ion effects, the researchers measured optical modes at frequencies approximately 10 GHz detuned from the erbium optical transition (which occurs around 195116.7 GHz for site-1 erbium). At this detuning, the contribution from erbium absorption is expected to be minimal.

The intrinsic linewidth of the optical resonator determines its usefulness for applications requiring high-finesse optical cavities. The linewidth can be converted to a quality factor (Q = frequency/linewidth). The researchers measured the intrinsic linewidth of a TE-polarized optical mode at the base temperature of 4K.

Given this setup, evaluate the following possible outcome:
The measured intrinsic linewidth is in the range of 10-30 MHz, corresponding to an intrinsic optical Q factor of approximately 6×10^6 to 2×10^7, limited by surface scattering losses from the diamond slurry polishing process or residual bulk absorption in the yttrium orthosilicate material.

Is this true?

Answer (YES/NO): NO